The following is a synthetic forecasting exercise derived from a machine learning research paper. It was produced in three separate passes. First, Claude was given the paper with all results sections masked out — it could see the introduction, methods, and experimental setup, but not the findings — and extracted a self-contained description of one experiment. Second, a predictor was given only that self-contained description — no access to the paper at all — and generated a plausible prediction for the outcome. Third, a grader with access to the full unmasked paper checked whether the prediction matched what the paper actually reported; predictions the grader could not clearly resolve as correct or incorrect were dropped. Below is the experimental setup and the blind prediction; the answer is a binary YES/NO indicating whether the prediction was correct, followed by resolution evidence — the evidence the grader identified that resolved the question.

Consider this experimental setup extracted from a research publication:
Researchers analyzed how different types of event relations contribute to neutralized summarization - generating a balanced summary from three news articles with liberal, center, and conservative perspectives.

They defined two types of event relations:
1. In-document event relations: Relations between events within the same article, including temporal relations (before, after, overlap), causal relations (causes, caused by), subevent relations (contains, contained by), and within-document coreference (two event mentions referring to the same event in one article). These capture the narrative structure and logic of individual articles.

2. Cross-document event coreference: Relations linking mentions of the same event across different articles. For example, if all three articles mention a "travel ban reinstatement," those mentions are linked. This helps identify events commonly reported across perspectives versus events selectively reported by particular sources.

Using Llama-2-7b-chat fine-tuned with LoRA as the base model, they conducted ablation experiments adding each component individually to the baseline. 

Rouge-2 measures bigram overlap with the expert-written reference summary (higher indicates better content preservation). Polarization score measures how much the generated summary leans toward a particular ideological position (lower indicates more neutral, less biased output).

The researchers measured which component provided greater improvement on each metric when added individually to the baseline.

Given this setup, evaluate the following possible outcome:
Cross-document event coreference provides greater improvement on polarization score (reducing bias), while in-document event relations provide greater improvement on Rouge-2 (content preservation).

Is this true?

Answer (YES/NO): YES